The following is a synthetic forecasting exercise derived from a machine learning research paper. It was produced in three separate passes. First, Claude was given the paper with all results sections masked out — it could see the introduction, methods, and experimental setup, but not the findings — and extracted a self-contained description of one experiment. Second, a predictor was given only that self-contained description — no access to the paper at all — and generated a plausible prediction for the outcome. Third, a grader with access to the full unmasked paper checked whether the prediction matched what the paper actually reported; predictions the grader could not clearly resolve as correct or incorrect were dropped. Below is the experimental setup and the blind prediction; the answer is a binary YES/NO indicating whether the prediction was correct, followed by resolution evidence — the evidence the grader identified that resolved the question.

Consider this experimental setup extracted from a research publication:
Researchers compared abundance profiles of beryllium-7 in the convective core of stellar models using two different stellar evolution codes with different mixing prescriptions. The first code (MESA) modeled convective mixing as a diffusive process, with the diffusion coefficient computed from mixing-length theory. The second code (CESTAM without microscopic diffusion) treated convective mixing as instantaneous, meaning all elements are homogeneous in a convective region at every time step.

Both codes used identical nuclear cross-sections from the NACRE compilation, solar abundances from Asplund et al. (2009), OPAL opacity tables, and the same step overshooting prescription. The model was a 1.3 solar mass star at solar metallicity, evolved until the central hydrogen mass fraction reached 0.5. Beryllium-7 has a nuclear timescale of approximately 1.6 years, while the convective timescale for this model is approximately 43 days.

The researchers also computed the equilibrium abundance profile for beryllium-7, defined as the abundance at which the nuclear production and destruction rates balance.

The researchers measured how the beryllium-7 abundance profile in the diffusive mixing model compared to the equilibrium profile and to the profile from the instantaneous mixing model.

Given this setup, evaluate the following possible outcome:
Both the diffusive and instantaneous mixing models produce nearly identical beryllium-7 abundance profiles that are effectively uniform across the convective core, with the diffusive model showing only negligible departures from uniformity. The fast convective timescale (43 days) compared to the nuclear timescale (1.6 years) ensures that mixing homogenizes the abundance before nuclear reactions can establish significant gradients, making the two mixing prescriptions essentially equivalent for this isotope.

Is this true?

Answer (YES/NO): YES